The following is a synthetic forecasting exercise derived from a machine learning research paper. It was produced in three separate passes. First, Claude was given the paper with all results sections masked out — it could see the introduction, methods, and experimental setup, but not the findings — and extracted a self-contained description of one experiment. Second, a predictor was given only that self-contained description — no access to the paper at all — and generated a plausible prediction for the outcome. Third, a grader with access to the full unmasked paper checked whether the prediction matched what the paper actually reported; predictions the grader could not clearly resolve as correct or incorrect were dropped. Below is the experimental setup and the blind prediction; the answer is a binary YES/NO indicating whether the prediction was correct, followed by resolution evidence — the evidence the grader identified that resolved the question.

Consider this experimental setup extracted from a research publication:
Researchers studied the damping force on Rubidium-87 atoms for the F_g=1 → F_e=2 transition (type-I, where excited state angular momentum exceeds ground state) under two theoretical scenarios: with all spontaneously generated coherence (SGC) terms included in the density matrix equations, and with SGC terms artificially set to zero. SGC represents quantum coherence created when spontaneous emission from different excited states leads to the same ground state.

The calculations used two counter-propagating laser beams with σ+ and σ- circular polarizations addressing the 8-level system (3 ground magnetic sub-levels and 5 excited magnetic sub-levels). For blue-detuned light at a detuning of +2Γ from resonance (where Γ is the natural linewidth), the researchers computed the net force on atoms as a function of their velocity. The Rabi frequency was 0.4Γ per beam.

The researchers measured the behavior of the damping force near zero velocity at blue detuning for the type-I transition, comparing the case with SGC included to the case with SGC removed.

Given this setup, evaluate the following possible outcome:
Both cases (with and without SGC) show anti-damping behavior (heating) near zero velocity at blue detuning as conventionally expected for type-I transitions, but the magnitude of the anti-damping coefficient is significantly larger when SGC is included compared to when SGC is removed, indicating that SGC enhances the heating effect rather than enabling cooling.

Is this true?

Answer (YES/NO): NO